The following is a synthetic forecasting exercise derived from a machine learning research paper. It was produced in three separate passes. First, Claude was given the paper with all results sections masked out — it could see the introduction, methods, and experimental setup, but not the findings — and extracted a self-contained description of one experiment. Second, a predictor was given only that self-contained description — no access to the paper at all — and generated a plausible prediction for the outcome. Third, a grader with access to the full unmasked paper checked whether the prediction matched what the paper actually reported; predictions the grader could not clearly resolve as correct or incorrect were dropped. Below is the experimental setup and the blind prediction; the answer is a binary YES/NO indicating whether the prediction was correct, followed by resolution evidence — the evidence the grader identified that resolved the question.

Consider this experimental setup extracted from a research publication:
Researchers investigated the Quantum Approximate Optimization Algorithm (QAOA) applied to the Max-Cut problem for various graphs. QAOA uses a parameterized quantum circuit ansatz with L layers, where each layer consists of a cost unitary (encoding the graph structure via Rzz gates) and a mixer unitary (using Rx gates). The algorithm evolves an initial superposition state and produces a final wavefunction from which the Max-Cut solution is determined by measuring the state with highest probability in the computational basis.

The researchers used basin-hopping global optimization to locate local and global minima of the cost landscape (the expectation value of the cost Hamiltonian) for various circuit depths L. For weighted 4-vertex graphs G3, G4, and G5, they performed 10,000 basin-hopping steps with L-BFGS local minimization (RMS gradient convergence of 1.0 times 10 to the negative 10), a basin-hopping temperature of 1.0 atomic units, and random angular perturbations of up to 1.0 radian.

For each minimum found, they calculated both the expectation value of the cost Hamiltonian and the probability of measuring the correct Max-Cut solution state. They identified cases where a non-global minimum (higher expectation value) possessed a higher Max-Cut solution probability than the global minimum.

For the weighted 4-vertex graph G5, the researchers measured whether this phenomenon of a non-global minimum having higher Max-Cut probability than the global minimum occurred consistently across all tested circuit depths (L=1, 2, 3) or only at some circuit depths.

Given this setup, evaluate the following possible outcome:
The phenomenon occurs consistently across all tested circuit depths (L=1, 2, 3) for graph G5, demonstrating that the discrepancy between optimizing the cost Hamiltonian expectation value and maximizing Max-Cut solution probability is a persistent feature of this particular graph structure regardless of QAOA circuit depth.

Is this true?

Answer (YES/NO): YES